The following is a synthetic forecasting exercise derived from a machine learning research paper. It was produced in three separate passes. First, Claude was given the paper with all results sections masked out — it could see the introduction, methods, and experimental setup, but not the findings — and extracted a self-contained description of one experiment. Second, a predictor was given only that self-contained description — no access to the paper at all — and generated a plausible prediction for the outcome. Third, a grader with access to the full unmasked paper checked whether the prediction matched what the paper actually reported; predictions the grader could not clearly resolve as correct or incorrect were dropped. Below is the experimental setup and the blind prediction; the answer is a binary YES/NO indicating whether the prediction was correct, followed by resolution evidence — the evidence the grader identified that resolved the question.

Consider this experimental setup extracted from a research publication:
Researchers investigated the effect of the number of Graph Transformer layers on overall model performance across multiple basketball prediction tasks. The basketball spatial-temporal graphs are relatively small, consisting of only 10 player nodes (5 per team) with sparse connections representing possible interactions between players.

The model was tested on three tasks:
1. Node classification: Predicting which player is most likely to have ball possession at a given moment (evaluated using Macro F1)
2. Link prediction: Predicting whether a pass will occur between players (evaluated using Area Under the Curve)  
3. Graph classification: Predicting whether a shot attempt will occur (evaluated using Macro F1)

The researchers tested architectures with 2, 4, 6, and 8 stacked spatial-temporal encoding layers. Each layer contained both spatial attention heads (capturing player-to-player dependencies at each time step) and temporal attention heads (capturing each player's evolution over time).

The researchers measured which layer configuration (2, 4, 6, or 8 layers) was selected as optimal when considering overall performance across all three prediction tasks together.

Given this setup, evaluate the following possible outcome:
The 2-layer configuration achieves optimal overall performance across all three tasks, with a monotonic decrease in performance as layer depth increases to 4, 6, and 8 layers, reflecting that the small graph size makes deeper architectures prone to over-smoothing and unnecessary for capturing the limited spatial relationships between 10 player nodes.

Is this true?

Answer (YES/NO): NO